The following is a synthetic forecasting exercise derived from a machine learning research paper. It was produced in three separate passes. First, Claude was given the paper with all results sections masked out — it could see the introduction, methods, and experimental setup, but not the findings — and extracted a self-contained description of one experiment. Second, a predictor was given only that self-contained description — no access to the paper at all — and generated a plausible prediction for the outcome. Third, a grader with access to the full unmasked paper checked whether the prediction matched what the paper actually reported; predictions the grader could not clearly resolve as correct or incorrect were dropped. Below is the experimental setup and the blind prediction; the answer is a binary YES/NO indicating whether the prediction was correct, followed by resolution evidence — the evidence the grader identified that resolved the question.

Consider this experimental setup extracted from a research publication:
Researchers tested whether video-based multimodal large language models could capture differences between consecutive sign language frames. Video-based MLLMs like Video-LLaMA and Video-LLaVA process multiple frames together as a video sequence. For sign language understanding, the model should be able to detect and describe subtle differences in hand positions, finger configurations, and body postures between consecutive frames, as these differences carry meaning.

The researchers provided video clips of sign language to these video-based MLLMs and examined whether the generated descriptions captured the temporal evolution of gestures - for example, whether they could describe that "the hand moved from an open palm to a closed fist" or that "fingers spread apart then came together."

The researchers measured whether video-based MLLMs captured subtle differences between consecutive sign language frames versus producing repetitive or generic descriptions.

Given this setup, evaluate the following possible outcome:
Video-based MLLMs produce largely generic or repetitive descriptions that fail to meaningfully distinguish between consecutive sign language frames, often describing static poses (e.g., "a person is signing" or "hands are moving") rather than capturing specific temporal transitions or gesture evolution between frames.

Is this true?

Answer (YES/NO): YES